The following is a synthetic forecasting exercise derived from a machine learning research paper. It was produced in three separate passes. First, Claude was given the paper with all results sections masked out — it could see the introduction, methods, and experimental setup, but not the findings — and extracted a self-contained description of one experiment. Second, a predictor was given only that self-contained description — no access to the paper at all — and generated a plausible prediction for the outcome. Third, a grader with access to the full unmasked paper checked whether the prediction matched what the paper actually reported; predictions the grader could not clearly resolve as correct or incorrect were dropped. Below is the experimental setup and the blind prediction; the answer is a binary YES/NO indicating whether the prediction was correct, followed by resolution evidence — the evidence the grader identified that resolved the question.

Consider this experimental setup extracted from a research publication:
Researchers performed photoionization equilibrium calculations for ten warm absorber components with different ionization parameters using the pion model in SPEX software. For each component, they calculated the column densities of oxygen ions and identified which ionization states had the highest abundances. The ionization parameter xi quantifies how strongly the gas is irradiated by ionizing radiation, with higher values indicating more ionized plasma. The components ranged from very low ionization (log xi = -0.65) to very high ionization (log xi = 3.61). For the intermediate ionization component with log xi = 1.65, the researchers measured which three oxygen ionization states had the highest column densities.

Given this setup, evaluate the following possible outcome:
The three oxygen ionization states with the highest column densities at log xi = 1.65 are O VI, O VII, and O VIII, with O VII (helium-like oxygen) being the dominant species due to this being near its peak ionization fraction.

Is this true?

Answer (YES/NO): NO